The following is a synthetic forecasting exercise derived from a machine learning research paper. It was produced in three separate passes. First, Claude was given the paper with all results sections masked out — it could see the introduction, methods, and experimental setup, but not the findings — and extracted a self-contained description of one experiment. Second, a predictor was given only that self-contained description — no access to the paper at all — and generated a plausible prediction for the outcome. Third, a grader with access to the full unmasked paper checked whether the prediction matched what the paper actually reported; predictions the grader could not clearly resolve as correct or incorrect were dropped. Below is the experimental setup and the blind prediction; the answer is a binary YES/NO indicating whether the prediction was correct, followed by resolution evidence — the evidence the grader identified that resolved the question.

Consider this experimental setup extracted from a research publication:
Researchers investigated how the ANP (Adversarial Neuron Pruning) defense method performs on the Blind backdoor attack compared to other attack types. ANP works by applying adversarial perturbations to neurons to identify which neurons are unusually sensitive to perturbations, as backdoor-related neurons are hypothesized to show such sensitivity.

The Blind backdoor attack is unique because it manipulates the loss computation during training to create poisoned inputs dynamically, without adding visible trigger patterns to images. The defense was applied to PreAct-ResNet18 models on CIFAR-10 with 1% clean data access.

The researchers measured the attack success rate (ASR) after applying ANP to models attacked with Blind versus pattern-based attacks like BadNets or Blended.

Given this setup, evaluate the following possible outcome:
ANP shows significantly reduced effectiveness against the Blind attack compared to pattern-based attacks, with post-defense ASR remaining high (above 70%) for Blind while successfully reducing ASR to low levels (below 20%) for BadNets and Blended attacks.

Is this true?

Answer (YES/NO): YES